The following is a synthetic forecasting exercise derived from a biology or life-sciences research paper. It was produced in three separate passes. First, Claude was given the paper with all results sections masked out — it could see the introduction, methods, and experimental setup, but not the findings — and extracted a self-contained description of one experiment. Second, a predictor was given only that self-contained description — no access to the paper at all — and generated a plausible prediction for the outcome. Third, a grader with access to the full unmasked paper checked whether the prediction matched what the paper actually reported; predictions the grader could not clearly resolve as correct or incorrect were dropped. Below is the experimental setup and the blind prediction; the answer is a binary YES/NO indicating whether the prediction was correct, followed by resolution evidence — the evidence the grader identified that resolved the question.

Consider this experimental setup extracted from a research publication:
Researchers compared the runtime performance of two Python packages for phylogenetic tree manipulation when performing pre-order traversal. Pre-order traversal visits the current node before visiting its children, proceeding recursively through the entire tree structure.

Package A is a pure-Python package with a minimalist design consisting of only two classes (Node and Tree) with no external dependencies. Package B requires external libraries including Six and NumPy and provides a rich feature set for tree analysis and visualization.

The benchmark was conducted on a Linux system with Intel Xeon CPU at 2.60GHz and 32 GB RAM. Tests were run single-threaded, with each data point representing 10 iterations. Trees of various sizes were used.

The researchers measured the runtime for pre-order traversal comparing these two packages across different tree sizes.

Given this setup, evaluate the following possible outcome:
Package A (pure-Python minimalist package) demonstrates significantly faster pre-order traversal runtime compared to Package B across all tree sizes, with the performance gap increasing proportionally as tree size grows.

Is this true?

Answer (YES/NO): NO